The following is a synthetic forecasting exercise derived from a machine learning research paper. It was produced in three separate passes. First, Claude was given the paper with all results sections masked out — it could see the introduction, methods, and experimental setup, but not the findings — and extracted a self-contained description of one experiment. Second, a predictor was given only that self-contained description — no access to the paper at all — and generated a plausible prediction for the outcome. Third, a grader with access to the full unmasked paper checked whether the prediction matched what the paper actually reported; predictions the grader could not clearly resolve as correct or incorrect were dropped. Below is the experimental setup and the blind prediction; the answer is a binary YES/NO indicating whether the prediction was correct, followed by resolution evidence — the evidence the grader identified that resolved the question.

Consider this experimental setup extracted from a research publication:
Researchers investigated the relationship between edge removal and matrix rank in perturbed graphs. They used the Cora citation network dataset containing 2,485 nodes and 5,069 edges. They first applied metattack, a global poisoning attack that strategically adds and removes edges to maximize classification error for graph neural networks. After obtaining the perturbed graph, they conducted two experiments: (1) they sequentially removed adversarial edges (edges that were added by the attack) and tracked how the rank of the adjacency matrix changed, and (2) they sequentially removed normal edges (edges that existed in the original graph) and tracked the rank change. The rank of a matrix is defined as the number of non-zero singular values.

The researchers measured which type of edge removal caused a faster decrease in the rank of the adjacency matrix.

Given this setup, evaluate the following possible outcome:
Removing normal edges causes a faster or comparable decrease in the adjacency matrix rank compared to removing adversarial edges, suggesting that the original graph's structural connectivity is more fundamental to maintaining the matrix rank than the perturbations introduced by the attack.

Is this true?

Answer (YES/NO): NO